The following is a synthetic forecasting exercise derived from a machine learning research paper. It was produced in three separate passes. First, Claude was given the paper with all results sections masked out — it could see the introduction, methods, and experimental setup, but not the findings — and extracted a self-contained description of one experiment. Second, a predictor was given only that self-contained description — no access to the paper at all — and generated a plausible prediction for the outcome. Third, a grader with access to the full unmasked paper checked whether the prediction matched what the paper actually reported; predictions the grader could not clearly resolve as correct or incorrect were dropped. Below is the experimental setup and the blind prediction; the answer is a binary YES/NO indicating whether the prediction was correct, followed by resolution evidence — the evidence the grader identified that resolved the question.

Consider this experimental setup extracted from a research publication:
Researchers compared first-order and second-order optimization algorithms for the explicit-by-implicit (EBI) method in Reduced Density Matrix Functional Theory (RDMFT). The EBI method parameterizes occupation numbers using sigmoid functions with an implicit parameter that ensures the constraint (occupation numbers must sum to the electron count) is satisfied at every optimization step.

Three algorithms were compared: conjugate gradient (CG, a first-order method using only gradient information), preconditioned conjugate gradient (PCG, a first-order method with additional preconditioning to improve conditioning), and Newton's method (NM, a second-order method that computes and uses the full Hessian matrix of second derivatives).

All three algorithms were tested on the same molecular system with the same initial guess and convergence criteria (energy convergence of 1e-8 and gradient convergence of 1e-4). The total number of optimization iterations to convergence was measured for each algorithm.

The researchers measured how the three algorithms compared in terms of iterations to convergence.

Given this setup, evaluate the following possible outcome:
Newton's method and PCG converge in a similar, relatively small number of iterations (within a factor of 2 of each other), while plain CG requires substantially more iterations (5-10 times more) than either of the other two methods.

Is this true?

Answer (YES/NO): NO